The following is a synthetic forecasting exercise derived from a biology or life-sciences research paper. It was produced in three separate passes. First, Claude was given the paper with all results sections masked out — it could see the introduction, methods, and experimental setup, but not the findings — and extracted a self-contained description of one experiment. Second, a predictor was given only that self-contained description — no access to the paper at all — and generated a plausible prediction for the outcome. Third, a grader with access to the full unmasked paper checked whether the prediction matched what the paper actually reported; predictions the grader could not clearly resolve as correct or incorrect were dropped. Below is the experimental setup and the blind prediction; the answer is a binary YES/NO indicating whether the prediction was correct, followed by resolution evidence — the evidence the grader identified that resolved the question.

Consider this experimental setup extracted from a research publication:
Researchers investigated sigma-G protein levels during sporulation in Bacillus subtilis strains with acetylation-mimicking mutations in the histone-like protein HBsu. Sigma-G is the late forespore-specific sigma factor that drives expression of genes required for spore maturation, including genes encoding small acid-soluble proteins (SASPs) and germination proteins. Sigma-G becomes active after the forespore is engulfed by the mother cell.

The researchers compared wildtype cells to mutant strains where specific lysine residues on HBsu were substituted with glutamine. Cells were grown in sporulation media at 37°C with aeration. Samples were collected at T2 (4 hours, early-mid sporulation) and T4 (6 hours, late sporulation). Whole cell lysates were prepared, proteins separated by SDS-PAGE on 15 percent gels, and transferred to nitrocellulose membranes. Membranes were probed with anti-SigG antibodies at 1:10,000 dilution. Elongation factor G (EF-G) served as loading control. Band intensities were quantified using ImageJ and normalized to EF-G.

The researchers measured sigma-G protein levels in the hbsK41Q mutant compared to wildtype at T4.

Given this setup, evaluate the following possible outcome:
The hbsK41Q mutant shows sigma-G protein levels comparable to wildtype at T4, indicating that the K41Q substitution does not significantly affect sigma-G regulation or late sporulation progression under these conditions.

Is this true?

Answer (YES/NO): NO